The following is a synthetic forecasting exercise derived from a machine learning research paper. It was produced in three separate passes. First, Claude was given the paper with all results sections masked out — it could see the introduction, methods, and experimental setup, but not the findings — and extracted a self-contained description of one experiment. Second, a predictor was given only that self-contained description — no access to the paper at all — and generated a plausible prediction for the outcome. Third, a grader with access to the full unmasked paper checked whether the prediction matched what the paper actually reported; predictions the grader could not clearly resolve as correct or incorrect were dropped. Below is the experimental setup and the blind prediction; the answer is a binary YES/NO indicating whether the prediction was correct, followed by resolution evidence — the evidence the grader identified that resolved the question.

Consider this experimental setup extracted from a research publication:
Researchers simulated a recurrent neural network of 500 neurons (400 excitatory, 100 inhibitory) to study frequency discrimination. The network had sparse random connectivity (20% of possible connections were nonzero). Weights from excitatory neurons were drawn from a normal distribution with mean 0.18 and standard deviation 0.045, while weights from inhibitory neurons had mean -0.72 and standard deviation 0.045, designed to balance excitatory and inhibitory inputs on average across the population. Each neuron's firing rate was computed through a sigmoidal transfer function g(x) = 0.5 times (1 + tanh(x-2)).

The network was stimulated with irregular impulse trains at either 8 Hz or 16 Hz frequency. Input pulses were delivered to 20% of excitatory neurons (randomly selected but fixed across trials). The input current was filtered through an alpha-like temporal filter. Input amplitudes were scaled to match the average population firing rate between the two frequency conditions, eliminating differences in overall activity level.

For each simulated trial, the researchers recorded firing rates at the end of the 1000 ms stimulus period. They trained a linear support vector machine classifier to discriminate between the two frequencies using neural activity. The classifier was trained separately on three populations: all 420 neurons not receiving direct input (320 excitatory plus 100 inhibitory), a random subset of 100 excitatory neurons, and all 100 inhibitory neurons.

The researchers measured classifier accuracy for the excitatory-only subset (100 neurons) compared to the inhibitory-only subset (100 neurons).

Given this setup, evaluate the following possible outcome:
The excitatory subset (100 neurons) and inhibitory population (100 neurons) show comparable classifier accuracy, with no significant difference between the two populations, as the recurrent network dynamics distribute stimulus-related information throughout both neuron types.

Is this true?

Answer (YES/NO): YES